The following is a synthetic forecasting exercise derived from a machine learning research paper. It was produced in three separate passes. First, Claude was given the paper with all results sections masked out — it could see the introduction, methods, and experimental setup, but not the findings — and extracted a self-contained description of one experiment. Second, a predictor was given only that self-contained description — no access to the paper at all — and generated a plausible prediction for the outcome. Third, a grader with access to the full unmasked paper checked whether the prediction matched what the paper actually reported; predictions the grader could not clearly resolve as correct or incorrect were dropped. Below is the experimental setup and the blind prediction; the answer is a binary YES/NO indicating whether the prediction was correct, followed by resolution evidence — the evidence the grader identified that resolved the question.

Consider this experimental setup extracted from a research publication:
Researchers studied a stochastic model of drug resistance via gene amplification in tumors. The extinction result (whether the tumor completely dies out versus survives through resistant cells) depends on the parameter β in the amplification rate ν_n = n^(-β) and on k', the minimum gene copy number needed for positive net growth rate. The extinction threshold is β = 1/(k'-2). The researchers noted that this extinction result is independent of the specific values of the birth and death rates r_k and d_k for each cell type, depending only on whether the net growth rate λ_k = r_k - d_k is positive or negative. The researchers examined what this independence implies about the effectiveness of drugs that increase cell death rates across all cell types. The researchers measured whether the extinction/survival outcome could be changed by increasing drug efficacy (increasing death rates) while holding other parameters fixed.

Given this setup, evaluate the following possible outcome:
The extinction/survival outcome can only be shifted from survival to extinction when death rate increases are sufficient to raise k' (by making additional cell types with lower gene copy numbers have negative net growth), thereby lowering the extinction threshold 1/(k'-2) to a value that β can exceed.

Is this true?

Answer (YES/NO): YES